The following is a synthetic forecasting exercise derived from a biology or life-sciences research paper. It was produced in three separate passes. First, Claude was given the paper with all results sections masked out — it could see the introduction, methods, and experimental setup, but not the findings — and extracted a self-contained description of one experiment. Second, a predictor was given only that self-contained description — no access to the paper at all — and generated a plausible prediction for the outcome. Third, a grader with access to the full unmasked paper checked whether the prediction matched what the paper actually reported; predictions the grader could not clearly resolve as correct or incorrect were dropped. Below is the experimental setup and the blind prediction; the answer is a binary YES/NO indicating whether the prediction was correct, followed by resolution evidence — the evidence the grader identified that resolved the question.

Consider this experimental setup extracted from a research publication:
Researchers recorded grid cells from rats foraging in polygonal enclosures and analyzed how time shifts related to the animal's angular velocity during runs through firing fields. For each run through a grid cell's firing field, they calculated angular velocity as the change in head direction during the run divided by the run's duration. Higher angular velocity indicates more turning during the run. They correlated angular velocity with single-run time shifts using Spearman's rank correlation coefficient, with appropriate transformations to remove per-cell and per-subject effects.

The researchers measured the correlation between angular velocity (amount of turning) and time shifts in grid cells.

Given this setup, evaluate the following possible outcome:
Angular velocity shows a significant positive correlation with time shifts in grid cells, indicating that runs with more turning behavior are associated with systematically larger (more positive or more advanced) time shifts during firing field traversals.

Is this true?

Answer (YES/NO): NO